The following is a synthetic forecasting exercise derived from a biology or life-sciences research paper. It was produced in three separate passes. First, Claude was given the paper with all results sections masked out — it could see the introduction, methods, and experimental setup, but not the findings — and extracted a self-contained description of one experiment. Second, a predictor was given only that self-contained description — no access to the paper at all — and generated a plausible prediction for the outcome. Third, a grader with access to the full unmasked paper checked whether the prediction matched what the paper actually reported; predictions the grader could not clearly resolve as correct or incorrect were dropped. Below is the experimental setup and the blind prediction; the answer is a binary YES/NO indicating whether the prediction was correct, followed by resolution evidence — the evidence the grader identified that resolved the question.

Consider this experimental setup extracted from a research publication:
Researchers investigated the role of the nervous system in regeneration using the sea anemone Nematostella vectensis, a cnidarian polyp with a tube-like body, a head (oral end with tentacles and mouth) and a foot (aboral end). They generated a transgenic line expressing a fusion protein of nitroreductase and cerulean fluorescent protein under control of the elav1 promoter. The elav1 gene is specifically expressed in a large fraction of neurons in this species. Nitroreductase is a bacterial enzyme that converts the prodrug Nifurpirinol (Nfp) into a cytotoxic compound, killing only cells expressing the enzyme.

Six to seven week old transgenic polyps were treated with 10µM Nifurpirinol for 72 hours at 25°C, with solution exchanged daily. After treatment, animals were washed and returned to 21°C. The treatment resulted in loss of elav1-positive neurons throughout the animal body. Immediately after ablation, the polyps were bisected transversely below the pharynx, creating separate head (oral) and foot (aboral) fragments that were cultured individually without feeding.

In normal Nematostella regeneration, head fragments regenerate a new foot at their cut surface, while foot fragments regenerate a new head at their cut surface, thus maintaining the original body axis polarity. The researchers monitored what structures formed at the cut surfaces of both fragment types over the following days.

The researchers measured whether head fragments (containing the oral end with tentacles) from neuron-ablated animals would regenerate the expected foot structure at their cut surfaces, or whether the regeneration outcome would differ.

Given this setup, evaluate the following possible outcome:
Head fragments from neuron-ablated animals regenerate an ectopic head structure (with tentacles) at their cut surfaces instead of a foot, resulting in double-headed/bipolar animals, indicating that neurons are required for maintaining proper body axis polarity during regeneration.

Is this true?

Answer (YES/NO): YES